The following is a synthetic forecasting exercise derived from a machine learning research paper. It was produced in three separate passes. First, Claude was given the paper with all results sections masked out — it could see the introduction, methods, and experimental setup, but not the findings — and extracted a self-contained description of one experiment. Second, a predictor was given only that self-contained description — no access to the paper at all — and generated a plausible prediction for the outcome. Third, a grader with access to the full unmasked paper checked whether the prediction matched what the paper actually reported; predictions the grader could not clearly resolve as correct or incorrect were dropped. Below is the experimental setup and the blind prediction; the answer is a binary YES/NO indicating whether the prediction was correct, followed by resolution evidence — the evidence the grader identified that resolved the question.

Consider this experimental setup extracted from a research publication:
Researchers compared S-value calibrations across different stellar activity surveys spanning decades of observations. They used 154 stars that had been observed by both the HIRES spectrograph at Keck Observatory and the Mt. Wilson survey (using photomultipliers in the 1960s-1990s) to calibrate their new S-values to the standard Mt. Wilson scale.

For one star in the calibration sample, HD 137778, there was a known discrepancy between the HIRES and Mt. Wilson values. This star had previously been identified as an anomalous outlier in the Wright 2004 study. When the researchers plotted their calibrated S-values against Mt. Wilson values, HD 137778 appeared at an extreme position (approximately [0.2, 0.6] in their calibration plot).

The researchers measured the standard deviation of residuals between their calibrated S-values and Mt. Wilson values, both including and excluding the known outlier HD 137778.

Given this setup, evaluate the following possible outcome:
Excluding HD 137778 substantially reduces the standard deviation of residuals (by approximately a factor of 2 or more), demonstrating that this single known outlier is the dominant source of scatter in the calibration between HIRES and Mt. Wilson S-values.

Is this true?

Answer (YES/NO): NO